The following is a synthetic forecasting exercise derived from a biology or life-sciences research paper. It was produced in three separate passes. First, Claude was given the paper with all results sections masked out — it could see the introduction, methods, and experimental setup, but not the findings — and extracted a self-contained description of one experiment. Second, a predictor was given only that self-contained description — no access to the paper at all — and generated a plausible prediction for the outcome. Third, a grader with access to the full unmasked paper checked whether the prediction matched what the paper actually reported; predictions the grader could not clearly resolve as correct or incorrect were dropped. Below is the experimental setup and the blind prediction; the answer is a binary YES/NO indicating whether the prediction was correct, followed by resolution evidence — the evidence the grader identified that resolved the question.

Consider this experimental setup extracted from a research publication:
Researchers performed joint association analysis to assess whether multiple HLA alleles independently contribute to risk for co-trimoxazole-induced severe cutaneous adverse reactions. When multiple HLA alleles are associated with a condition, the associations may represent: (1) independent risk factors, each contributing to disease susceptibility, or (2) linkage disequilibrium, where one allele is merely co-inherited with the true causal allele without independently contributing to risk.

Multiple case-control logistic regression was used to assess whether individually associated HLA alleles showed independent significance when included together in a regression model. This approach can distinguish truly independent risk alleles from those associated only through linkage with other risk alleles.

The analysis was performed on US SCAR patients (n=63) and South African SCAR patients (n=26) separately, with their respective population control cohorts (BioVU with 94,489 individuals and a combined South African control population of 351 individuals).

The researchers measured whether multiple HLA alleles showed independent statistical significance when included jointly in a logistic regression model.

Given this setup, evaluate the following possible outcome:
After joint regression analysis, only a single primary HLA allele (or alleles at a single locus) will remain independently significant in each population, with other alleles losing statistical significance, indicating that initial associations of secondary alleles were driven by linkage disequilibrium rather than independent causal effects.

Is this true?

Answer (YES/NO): NO